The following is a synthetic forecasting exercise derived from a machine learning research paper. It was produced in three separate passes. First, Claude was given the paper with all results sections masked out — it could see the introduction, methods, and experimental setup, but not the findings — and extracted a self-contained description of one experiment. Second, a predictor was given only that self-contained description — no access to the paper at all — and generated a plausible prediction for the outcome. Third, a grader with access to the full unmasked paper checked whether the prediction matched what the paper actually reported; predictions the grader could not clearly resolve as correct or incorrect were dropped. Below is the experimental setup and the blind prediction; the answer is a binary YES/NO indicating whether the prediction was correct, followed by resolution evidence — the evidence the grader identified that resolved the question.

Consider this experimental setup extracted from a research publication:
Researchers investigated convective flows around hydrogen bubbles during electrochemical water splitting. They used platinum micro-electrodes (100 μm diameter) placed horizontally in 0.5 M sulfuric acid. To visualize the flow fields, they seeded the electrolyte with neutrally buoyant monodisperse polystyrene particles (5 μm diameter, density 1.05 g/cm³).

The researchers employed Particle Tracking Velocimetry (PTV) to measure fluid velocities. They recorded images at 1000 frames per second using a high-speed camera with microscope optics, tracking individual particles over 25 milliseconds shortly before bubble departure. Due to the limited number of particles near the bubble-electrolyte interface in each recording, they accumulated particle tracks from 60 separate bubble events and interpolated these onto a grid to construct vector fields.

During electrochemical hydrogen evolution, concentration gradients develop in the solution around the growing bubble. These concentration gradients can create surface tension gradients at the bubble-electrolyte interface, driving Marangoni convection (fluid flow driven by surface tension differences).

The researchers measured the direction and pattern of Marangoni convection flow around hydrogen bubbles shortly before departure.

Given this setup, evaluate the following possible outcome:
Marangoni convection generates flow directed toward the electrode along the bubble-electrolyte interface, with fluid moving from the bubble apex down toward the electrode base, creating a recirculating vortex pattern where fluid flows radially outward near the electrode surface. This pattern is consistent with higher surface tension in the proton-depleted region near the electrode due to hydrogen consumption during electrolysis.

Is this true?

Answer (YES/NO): NO